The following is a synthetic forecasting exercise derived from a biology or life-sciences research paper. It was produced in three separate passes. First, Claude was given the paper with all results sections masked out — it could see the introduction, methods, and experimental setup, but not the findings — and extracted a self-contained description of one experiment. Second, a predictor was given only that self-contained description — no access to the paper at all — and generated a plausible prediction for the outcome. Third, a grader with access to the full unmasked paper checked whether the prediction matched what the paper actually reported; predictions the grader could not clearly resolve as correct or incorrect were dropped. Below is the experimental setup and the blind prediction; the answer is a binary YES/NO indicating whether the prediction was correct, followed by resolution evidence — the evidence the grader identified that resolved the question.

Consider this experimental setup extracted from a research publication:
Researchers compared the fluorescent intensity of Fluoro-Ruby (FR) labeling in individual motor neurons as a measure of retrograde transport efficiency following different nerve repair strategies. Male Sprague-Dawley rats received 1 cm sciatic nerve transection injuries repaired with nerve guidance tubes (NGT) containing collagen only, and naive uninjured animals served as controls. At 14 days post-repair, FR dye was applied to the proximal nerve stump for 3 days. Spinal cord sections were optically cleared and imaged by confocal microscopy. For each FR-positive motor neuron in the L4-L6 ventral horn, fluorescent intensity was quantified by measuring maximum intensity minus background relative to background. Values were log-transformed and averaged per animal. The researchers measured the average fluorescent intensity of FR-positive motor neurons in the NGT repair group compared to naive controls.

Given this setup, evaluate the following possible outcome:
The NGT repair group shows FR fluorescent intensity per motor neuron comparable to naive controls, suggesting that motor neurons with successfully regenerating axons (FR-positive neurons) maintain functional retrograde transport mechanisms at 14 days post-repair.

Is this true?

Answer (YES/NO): NO